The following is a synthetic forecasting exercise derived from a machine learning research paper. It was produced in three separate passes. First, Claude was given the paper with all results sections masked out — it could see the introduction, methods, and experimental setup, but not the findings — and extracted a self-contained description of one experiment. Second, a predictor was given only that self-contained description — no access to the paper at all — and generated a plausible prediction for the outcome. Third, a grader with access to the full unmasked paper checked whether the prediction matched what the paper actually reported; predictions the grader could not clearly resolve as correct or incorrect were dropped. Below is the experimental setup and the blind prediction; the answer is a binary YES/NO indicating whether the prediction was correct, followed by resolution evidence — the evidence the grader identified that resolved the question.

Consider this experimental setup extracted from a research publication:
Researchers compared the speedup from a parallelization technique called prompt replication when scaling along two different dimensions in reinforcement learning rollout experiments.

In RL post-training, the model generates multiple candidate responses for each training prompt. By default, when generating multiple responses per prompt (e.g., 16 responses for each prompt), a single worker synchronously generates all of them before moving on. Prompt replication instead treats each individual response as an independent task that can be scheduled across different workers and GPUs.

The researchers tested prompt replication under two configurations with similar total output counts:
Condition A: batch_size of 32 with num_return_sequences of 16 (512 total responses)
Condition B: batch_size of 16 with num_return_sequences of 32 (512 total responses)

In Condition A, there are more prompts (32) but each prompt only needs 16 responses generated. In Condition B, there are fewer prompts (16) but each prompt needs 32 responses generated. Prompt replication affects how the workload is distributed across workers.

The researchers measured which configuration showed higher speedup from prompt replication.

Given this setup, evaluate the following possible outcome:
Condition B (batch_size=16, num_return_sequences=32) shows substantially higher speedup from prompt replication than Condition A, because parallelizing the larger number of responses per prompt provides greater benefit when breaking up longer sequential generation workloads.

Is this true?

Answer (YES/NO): YES